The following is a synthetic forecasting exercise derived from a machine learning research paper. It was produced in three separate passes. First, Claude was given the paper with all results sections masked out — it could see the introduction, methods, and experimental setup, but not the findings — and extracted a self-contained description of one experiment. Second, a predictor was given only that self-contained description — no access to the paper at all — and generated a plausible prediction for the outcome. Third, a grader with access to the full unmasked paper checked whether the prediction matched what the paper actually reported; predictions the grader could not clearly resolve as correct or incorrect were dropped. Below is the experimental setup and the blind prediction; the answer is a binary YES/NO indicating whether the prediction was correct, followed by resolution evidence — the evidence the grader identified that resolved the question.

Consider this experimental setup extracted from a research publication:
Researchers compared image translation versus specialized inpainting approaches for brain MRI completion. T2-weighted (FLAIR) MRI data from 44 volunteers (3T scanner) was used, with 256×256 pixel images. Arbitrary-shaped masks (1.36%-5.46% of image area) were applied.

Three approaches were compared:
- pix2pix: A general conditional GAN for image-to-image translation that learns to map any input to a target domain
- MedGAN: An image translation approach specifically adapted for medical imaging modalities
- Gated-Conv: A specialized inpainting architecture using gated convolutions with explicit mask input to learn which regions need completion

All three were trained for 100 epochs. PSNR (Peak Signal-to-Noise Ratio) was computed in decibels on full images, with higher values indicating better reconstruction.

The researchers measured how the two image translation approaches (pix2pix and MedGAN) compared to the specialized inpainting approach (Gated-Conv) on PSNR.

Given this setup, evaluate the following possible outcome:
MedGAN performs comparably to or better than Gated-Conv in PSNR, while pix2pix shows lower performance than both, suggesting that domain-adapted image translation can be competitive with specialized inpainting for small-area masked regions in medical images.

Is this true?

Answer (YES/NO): NO